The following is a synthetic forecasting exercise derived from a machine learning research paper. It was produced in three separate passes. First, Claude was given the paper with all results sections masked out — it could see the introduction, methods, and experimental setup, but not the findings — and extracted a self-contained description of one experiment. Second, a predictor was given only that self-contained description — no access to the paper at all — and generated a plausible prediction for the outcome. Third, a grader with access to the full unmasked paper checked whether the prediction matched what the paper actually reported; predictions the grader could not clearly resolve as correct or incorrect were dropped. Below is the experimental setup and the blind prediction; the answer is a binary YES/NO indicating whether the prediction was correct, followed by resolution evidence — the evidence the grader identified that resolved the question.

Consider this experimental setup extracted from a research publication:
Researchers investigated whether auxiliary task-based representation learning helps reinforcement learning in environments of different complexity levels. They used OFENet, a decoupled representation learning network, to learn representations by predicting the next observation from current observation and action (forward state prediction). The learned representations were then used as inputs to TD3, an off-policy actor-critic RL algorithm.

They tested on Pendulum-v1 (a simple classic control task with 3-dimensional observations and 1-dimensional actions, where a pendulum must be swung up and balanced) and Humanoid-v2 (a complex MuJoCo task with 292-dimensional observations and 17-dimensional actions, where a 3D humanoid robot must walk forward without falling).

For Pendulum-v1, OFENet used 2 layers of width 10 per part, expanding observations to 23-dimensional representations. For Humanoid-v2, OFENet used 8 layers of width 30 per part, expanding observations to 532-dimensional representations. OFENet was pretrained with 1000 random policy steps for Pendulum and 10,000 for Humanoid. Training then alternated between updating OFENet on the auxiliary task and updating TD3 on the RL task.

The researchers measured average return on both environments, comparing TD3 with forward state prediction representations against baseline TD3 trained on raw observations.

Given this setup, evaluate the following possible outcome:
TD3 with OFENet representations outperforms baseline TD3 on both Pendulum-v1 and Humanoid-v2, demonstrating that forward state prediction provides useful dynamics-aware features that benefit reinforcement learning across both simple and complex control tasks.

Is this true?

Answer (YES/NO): NO